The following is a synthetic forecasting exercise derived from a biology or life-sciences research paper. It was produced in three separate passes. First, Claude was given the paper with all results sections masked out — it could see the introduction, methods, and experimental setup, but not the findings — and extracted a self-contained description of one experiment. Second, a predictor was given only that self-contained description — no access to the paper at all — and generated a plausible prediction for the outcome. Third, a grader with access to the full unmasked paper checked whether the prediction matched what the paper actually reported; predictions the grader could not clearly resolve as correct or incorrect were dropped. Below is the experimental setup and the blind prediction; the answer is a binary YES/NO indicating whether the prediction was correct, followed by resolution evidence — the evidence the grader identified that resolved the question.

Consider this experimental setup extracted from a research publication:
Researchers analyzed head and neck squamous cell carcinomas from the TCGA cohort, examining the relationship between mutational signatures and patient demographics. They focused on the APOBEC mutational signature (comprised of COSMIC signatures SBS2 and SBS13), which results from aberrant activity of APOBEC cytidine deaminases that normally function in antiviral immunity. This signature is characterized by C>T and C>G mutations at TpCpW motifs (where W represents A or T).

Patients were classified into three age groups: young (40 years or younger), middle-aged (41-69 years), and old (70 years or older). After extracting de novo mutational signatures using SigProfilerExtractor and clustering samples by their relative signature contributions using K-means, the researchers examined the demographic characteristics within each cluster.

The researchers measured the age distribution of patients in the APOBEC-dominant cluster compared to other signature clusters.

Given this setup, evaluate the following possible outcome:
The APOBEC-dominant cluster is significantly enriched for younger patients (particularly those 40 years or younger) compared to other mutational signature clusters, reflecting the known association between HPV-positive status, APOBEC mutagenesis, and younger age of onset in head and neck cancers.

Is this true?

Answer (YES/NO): NO